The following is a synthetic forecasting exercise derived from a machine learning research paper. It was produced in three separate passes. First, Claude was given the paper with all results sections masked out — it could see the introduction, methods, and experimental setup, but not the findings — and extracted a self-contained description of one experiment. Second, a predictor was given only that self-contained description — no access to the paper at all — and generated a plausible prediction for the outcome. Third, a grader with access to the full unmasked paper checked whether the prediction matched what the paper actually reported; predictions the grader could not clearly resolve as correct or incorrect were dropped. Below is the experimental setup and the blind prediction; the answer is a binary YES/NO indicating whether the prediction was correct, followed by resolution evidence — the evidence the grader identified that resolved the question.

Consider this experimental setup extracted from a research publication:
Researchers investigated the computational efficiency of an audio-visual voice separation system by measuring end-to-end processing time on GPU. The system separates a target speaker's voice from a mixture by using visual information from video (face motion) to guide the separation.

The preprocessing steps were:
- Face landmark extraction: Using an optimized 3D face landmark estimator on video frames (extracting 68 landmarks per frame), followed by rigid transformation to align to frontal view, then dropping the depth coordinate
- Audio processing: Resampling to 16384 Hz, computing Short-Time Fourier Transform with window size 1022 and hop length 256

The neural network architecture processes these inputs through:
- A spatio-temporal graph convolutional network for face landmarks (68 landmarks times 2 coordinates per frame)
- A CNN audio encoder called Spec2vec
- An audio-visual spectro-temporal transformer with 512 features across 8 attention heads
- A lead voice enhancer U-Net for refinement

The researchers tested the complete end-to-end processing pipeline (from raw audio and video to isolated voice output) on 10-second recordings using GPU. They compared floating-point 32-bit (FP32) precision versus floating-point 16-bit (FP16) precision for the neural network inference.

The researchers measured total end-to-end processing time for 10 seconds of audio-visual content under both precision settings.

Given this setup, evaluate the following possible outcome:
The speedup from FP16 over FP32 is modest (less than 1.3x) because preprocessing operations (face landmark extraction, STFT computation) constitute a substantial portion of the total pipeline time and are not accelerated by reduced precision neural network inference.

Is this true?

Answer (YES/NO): NO